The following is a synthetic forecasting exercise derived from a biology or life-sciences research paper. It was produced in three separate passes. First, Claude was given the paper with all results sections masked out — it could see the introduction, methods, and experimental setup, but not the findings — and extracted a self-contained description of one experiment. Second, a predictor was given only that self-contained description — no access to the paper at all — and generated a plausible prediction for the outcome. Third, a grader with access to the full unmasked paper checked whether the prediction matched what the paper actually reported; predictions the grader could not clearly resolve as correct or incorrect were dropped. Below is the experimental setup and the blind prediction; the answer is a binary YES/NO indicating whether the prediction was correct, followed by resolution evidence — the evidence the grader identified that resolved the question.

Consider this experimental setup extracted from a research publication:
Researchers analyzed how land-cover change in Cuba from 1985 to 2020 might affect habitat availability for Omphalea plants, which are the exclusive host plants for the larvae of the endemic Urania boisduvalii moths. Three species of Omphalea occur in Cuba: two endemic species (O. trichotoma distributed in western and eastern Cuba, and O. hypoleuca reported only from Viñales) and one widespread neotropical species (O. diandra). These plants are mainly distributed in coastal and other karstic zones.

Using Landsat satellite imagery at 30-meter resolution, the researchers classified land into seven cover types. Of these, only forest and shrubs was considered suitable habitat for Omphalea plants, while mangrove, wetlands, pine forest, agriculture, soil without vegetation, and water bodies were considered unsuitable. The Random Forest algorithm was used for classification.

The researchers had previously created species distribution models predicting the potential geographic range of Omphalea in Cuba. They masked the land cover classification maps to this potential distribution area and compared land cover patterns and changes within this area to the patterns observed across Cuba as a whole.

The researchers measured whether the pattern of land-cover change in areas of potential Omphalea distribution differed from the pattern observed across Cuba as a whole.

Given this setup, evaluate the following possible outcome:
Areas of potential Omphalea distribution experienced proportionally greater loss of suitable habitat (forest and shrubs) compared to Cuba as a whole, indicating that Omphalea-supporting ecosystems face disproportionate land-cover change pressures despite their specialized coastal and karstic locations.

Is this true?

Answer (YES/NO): NO